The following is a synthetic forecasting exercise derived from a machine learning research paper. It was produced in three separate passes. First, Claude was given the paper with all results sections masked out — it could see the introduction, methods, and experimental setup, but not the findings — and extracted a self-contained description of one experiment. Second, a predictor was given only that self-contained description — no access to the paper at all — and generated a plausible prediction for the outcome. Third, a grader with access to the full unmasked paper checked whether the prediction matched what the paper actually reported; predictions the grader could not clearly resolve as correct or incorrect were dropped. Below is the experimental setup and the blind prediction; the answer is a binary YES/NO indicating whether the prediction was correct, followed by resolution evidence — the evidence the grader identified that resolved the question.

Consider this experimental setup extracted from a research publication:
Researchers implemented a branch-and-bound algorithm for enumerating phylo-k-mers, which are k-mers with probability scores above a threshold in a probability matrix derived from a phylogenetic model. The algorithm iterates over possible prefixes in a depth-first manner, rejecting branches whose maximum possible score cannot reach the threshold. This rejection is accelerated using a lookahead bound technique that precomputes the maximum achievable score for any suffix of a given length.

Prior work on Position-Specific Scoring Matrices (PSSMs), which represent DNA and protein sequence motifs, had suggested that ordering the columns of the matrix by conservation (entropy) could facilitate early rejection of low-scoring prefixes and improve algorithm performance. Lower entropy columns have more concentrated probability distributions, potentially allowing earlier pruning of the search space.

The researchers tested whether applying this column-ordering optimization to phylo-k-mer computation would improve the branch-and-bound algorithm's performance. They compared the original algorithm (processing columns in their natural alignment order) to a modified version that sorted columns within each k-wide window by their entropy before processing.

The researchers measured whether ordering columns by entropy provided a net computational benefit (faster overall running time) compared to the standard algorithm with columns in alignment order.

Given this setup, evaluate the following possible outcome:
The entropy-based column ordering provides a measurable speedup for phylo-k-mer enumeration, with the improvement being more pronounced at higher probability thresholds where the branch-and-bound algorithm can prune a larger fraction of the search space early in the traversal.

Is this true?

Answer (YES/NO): NO